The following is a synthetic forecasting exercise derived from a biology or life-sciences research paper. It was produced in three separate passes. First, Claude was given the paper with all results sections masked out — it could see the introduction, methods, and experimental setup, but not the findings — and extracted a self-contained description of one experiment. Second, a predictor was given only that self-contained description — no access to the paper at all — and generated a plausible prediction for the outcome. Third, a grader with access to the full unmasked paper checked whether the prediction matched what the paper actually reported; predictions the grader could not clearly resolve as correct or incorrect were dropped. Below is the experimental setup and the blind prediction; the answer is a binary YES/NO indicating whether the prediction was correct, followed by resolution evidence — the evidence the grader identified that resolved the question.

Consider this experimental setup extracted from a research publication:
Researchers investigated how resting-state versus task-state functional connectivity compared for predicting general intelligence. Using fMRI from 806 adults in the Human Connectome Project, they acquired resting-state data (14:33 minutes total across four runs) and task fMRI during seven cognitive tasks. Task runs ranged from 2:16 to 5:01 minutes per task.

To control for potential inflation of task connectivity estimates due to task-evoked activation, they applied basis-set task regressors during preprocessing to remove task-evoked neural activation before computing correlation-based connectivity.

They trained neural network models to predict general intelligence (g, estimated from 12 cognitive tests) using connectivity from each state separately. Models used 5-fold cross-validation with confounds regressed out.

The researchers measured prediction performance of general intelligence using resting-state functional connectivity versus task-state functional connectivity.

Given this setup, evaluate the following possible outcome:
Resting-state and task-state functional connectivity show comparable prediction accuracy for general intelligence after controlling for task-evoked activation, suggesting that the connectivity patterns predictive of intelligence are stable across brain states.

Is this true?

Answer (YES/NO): NO